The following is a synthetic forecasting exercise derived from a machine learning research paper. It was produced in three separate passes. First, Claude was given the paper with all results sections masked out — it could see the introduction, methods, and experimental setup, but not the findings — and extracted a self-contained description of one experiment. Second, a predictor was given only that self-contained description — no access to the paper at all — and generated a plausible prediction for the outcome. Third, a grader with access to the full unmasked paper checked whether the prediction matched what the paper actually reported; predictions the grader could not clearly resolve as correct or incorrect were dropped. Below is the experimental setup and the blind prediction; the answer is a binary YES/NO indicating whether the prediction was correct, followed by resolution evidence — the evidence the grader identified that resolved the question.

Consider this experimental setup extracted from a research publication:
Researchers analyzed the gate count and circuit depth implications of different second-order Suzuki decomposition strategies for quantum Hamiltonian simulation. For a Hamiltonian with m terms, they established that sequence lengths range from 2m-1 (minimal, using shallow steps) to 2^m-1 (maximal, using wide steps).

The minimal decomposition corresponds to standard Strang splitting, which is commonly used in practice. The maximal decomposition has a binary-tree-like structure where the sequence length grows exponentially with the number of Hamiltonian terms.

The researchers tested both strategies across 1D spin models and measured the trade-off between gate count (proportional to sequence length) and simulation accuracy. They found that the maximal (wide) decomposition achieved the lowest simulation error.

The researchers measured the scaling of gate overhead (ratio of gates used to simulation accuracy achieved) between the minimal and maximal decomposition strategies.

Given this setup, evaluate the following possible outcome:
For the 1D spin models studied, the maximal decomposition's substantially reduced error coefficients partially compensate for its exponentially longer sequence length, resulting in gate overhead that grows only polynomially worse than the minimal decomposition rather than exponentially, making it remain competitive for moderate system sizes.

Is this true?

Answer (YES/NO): NO